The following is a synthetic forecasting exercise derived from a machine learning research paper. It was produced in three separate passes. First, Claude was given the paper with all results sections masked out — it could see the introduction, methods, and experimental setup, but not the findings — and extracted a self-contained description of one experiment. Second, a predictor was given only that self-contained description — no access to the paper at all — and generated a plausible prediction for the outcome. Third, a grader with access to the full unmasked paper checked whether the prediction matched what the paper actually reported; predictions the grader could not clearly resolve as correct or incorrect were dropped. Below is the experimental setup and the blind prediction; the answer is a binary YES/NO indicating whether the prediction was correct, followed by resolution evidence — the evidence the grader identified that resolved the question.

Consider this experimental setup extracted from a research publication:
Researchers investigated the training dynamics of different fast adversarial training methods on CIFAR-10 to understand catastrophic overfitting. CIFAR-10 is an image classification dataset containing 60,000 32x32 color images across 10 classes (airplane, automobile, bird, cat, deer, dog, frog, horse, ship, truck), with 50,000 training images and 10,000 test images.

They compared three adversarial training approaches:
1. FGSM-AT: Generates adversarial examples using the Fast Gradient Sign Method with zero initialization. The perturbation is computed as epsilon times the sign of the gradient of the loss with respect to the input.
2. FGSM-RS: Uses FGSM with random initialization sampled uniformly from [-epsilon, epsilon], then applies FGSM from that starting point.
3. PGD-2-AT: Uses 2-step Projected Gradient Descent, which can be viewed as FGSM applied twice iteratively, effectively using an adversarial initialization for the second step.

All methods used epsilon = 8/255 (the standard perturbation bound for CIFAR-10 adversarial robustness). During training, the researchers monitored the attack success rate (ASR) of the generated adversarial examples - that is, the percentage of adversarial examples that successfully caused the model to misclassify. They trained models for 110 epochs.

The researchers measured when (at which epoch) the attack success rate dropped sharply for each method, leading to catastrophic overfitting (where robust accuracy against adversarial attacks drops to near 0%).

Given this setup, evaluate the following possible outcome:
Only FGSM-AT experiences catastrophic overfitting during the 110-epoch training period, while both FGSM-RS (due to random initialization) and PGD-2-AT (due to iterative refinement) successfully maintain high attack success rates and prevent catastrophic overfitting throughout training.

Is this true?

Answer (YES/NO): NO